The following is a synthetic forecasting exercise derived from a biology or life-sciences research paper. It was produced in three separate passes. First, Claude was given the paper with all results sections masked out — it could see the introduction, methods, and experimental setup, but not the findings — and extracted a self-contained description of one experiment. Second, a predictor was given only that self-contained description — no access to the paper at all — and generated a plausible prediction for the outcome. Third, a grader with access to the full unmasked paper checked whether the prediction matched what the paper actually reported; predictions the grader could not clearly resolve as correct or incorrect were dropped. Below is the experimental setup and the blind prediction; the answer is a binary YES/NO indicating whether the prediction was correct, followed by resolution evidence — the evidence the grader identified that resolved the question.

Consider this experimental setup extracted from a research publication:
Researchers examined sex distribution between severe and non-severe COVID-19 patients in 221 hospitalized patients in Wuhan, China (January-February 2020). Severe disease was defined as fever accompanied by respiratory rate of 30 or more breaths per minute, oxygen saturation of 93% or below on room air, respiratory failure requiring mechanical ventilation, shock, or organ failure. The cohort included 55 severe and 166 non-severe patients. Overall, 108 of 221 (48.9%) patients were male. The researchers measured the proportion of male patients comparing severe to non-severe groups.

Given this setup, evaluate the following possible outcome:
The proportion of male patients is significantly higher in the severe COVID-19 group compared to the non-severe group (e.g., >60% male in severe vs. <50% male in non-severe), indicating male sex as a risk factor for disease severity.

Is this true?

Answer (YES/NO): YES